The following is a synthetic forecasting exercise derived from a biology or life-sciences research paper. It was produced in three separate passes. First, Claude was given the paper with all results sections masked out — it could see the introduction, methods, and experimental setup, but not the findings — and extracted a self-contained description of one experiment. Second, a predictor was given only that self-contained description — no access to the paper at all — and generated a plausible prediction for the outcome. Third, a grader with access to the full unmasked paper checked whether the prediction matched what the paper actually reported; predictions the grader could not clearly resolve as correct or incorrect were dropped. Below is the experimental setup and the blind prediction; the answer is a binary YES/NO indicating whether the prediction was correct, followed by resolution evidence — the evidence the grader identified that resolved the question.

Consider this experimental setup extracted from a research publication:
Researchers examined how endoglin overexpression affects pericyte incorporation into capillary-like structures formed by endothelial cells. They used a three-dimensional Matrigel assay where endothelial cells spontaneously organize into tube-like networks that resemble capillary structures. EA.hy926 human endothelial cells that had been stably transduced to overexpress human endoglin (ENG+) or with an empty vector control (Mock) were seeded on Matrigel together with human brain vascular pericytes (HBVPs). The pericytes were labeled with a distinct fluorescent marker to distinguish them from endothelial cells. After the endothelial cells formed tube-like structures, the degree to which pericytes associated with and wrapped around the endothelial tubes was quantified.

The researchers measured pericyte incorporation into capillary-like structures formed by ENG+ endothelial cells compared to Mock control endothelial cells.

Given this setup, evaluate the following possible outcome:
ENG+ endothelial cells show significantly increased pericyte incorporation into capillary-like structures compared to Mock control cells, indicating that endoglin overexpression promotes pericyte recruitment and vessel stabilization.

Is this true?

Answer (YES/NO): NO